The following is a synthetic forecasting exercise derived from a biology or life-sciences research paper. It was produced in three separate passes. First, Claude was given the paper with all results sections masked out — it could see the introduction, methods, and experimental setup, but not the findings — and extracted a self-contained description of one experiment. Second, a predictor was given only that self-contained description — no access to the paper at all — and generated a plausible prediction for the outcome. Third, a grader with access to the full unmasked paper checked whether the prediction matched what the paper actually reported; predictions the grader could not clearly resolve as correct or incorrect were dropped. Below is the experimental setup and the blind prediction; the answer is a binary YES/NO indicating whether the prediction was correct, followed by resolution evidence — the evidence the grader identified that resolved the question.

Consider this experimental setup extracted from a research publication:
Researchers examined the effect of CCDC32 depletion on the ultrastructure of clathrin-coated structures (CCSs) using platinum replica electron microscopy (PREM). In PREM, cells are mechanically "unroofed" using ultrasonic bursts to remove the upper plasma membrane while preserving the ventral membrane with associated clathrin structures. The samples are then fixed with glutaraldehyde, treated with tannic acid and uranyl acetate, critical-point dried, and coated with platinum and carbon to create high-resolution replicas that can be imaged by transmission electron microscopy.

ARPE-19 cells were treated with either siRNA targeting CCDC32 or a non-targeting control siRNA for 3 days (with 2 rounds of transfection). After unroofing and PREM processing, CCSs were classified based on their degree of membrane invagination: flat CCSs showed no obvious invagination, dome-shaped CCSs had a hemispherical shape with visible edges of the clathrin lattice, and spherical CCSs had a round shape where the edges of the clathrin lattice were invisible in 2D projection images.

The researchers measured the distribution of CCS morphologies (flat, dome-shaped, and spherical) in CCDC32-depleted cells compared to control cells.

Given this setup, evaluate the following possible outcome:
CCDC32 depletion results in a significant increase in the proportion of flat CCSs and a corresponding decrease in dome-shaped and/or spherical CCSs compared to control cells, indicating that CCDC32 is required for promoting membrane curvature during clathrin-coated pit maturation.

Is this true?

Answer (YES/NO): YES